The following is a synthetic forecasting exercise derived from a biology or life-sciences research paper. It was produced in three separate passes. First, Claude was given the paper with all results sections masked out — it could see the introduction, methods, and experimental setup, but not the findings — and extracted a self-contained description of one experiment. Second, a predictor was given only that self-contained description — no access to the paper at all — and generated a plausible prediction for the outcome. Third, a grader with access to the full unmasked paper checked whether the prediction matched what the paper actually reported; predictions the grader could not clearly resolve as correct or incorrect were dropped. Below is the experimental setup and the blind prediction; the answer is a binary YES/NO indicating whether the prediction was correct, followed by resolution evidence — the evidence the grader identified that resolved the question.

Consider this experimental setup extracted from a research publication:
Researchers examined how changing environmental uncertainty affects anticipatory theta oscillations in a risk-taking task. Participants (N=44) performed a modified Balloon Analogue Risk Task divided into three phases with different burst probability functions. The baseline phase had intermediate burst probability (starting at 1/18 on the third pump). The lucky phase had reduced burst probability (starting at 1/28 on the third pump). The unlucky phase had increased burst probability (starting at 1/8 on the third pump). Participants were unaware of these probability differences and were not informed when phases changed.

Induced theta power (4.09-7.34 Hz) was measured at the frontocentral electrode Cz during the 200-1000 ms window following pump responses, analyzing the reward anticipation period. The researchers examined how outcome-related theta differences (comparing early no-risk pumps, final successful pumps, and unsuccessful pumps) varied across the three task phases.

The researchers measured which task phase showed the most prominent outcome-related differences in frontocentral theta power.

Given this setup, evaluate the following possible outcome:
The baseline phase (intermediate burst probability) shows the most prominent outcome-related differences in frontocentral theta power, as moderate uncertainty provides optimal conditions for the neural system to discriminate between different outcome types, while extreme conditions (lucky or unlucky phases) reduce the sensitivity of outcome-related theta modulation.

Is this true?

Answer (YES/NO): NO